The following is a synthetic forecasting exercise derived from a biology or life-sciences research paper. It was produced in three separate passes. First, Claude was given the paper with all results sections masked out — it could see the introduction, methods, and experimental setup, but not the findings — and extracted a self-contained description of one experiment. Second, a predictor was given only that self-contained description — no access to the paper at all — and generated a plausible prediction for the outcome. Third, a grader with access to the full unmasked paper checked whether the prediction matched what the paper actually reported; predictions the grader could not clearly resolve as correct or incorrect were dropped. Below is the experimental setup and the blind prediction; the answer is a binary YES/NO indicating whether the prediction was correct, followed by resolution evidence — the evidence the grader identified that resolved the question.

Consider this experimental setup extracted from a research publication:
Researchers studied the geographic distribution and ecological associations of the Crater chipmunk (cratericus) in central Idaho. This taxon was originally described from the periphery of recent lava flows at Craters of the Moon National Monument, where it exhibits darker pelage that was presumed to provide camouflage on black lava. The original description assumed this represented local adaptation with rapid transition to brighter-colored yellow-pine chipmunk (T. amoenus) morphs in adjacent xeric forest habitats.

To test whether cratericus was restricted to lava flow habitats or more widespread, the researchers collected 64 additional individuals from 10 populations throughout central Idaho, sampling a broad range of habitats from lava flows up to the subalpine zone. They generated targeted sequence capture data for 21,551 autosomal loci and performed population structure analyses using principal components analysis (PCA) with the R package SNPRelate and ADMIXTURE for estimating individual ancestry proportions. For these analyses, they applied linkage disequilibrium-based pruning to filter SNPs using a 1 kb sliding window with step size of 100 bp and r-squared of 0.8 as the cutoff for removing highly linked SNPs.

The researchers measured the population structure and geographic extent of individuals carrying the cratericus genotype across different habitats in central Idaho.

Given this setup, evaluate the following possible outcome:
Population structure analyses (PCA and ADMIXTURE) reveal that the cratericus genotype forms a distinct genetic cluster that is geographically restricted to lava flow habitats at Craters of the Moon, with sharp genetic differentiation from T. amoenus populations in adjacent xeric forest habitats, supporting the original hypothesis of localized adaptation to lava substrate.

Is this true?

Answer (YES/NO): NO